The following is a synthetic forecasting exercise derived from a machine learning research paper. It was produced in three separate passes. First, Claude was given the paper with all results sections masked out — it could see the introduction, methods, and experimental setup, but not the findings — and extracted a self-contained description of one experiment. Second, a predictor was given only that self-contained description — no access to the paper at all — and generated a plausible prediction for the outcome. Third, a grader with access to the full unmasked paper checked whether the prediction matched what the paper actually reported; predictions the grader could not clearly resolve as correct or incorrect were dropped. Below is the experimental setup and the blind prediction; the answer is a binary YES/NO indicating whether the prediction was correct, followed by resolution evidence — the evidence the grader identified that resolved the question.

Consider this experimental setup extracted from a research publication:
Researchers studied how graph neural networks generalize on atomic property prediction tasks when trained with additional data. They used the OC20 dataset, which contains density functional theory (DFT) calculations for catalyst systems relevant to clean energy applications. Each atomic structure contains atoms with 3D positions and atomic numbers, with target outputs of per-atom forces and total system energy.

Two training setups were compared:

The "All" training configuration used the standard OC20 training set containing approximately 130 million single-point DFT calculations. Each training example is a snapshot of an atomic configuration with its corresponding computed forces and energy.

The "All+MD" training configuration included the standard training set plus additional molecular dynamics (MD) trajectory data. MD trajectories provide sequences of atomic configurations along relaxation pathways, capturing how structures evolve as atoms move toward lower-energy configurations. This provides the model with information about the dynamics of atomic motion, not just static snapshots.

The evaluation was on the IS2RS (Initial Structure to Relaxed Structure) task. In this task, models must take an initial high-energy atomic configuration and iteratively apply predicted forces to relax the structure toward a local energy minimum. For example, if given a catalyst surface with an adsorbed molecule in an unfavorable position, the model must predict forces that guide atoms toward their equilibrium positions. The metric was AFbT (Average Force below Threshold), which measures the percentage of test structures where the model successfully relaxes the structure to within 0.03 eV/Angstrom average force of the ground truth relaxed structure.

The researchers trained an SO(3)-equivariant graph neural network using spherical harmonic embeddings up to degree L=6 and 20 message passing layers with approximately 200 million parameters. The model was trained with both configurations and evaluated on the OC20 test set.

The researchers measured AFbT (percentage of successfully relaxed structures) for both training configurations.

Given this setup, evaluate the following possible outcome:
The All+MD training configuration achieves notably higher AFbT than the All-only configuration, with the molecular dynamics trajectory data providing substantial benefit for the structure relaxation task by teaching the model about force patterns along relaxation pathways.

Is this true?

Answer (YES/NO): NO